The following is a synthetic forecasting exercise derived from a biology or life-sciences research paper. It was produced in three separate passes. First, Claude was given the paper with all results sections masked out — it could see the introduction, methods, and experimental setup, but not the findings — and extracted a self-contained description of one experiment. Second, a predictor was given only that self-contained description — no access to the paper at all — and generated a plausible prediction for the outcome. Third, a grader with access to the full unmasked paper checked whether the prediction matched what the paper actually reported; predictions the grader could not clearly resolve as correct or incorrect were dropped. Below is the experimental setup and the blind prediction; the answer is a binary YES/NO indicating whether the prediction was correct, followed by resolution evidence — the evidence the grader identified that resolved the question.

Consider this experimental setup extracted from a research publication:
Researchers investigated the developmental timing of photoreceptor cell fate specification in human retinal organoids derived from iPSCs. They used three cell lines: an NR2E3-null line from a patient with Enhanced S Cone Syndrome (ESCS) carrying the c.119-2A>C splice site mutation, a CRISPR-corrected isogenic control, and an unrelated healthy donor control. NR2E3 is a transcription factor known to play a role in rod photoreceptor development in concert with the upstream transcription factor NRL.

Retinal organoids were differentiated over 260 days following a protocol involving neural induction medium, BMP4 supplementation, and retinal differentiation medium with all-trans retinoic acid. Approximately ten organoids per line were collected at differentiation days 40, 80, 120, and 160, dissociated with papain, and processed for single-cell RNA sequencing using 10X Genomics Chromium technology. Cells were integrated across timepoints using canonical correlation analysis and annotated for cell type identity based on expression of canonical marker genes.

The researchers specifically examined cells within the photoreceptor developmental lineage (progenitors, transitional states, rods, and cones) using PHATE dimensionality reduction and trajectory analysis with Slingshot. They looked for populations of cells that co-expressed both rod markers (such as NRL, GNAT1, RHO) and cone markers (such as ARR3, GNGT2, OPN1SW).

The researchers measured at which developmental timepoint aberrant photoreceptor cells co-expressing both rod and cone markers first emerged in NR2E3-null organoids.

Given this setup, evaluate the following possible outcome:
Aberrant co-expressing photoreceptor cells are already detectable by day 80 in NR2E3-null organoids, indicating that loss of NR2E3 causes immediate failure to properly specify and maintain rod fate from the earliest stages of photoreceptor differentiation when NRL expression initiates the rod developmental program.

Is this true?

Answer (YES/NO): NO